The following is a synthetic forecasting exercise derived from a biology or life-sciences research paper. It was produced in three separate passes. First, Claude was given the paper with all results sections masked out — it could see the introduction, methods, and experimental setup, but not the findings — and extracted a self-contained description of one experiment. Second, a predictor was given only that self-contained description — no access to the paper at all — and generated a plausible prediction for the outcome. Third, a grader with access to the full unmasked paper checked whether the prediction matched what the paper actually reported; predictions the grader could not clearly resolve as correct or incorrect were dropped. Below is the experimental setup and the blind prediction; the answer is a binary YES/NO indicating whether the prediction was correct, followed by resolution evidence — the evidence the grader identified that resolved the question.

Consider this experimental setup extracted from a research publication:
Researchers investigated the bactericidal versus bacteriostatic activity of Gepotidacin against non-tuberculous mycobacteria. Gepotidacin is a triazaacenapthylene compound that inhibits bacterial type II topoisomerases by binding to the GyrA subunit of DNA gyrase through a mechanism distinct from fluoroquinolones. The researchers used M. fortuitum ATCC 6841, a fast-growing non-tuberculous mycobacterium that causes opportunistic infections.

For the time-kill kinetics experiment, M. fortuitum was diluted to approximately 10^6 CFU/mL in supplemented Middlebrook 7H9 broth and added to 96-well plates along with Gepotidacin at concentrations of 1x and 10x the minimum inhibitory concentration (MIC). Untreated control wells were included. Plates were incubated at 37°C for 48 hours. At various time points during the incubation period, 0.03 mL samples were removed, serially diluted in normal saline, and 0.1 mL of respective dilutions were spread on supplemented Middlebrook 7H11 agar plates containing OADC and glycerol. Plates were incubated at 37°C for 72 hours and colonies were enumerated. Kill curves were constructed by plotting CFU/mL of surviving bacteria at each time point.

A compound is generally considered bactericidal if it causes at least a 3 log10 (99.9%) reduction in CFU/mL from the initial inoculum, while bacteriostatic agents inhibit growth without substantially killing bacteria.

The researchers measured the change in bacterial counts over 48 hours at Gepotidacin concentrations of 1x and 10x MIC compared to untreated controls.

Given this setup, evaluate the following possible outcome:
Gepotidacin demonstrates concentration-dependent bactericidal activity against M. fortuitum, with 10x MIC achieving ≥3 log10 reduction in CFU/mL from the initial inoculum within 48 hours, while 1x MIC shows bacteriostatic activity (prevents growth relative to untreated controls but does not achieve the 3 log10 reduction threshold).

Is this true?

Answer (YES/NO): NO